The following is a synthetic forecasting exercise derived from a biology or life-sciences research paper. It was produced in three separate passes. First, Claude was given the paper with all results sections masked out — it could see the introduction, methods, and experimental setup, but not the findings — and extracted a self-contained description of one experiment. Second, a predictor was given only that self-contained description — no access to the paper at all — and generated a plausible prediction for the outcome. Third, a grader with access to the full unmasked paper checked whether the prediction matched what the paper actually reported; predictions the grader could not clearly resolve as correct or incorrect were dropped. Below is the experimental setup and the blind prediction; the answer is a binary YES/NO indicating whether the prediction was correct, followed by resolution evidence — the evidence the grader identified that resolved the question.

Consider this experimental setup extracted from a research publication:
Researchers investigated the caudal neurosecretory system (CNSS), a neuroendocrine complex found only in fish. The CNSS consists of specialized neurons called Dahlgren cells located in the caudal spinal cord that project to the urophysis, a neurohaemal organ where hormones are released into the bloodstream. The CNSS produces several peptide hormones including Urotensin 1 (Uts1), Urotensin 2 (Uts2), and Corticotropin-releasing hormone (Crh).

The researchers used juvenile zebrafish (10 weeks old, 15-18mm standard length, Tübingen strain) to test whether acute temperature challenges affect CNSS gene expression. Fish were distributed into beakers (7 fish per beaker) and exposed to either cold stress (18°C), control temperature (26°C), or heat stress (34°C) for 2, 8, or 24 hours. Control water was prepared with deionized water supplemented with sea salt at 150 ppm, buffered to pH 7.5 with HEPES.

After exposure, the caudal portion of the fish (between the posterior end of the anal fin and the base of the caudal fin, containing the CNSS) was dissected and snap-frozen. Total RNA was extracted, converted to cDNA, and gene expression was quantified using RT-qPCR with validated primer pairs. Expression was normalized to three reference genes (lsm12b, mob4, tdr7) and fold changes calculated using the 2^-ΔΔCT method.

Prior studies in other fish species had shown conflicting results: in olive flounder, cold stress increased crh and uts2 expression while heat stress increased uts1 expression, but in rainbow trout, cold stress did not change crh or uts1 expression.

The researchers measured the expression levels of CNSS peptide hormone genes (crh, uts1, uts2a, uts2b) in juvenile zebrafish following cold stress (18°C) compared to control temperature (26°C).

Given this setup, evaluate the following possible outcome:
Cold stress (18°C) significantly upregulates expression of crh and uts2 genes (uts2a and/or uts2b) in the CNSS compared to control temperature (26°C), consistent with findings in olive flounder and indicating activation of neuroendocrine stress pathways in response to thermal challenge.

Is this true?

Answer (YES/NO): NO